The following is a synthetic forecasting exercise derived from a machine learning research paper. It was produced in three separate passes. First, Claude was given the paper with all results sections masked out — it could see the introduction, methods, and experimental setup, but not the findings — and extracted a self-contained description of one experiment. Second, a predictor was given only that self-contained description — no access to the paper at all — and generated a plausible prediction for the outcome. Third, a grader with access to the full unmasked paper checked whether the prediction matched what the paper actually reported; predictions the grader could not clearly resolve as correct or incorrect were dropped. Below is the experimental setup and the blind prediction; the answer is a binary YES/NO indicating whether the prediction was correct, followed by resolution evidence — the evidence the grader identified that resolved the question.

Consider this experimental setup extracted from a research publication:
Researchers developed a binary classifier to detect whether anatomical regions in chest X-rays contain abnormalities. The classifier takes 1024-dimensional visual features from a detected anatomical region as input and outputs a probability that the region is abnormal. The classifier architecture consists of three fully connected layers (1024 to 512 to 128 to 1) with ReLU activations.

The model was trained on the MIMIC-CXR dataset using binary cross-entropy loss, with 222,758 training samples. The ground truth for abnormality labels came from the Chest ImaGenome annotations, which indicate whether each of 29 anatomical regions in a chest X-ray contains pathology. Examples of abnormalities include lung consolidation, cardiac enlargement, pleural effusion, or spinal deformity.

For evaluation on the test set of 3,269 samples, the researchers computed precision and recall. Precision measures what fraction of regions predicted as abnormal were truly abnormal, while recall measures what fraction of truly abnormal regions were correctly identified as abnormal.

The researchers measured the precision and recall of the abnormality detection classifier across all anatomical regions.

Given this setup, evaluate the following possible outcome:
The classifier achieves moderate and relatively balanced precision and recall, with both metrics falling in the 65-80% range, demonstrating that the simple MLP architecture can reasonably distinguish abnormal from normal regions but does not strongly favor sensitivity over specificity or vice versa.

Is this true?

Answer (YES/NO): NO